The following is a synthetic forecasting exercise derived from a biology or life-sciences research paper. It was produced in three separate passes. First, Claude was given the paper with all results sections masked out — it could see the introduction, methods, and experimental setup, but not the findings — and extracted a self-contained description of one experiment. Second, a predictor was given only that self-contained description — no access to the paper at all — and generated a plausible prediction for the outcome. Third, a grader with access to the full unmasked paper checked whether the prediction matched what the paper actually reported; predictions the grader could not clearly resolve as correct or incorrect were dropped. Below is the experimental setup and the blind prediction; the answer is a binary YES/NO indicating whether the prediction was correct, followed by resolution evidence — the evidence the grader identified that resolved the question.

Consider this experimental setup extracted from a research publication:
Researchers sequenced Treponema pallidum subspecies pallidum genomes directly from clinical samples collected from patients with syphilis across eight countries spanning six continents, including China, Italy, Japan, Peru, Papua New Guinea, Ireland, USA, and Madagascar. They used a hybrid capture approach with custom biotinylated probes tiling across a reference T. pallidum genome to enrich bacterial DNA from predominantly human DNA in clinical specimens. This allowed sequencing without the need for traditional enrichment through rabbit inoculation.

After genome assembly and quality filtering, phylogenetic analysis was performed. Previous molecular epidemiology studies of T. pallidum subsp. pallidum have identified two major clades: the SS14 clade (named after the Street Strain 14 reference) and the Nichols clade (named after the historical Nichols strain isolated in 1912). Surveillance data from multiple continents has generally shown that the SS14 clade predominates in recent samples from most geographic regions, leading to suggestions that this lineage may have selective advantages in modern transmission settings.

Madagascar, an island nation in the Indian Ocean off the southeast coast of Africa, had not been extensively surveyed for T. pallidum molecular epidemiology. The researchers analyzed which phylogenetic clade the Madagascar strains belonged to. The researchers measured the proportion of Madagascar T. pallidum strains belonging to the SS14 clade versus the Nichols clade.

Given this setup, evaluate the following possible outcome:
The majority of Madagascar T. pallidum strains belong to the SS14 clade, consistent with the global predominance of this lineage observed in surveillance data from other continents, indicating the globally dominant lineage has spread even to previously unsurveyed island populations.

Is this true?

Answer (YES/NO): NO